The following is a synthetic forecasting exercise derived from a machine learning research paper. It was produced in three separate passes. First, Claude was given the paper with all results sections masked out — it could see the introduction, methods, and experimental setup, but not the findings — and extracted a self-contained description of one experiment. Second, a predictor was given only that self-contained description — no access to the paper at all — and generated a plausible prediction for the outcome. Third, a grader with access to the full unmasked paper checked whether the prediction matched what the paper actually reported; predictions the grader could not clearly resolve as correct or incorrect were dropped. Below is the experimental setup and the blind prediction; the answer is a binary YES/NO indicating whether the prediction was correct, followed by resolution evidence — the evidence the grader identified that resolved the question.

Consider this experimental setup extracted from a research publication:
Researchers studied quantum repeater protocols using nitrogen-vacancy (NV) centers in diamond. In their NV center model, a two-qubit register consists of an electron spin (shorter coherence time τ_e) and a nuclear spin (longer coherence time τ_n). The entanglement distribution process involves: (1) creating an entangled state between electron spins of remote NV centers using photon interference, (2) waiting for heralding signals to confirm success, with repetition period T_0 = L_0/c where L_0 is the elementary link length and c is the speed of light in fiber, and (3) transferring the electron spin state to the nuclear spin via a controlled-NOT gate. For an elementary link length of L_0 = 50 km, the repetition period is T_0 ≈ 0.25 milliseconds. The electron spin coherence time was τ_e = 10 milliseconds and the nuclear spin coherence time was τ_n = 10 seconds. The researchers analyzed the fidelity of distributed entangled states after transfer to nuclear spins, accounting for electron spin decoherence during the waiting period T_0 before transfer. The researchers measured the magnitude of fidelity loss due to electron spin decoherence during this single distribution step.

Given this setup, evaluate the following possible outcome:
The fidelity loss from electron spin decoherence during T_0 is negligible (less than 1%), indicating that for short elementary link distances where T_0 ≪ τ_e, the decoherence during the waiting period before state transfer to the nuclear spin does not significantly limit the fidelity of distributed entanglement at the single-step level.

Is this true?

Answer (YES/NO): NO